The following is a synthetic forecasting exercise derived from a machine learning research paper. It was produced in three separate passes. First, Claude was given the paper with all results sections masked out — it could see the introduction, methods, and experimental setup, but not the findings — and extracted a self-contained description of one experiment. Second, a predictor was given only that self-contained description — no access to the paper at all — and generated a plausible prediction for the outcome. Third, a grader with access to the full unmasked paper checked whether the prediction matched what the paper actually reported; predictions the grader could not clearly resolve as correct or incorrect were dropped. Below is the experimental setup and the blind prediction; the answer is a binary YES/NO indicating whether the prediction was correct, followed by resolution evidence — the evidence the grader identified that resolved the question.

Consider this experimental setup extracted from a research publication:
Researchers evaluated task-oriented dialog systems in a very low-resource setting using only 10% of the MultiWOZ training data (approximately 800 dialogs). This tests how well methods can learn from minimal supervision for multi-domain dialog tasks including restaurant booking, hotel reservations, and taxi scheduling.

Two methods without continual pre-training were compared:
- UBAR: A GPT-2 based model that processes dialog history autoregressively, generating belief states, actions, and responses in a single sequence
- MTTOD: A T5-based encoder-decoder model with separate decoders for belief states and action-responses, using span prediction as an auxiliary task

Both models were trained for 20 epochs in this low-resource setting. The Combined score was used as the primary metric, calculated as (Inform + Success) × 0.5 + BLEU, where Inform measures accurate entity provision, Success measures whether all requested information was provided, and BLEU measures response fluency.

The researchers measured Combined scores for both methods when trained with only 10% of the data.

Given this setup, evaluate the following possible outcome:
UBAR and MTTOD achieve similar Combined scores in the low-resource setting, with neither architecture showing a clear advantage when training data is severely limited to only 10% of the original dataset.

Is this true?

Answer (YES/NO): NO